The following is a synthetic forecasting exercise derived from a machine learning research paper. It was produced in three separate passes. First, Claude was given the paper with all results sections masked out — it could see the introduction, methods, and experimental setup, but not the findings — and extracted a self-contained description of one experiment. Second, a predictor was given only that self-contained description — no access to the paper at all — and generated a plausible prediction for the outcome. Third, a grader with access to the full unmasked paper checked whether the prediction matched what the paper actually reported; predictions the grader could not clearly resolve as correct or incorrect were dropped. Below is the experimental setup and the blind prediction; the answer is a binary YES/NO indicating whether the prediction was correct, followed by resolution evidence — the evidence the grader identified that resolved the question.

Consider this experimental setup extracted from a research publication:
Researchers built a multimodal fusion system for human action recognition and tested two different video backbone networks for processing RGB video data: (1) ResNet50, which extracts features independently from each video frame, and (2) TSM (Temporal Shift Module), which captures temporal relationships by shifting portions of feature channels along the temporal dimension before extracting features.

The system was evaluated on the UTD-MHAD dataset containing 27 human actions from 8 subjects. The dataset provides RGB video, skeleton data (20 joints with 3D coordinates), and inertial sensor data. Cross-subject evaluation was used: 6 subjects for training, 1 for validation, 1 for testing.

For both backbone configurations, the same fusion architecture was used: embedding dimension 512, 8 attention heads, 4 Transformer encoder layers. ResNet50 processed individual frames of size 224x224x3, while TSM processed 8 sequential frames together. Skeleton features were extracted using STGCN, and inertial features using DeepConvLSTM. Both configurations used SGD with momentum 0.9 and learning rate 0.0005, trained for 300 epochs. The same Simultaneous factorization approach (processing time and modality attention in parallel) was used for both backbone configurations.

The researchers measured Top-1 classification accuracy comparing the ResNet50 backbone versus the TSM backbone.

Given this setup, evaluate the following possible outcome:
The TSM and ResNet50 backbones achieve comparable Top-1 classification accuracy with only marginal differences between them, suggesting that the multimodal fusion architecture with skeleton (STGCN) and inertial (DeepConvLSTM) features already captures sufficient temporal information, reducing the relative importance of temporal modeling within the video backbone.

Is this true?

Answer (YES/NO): NO